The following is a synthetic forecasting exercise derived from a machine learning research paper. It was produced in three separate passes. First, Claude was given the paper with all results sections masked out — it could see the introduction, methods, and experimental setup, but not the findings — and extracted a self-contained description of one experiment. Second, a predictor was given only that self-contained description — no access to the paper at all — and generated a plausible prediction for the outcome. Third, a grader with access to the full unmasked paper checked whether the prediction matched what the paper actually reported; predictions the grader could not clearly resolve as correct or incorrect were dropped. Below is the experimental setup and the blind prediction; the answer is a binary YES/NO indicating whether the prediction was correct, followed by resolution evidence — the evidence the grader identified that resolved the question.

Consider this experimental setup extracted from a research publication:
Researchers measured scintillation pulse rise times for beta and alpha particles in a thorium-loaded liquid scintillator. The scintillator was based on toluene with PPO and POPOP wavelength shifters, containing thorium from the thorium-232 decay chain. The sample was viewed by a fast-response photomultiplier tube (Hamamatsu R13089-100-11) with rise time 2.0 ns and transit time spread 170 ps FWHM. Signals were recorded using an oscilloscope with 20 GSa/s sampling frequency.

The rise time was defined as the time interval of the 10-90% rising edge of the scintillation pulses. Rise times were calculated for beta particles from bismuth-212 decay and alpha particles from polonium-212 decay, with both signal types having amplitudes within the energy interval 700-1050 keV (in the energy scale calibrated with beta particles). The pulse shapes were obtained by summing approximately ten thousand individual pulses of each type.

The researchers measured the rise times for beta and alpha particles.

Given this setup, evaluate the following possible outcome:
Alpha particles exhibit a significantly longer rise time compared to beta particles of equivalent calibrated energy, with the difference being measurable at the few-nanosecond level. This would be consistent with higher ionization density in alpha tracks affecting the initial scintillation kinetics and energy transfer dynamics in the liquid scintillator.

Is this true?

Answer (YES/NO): NO